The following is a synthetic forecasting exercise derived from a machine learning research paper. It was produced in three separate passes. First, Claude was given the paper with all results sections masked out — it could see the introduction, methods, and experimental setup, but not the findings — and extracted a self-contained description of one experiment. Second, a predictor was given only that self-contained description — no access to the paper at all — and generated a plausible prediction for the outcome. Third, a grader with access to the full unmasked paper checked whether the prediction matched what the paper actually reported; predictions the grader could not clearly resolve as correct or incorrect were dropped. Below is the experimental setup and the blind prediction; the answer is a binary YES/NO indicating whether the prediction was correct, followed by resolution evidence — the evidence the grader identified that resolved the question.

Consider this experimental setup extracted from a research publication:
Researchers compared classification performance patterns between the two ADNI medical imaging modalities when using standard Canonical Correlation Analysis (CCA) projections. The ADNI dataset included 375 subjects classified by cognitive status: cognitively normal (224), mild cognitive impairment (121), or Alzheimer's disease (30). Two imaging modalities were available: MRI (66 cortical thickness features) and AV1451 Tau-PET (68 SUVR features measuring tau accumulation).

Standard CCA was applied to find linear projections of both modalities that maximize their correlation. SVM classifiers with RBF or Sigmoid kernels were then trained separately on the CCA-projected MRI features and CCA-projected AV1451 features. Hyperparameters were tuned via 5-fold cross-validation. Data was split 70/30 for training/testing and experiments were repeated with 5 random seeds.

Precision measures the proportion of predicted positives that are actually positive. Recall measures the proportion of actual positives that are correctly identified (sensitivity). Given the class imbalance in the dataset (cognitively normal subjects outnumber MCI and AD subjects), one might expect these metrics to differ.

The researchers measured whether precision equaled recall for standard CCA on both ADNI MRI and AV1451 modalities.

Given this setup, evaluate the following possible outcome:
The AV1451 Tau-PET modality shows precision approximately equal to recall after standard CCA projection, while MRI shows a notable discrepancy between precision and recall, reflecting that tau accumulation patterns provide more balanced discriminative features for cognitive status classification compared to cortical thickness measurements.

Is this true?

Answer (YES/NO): NO